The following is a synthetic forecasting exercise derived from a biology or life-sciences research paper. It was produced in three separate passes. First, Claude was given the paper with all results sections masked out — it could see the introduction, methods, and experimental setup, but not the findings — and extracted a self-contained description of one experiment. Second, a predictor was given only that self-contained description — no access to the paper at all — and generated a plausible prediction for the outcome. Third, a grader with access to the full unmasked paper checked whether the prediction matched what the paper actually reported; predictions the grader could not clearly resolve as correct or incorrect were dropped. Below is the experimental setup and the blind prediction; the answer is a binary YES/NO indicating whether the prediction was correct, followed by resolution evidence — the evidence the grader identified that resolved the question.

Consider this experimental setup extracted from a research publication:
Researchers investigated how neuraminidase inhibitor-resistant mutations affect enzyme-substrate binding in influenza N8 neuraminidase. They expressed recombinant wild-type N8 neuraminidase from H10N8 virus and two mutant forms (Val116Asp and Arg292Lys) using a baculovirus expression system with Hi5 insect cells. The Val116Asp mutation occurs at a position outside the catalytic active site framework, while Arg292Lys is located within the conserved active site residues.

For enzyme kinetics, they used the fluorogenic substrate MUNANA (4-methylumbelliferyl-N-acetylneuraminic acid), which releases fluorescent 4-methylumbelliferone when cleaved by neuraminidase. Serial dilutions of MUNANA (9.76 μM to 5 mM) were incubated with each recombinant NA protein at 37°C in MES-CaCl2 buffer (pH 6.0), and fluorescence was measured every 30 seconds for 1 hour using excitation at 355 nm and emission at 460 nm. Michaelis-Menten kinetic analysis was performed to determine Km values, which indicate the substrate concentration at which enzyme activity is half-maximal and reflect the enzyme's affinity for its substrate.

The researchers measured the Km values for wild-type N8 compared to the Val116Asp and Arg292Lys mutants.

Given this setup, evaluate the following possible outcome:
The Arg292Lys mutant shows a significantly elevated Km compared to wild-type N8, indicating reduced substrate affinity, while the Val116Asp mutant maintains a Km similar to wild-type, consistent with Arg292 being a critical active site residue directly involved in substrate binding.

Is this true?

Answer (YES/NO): NO